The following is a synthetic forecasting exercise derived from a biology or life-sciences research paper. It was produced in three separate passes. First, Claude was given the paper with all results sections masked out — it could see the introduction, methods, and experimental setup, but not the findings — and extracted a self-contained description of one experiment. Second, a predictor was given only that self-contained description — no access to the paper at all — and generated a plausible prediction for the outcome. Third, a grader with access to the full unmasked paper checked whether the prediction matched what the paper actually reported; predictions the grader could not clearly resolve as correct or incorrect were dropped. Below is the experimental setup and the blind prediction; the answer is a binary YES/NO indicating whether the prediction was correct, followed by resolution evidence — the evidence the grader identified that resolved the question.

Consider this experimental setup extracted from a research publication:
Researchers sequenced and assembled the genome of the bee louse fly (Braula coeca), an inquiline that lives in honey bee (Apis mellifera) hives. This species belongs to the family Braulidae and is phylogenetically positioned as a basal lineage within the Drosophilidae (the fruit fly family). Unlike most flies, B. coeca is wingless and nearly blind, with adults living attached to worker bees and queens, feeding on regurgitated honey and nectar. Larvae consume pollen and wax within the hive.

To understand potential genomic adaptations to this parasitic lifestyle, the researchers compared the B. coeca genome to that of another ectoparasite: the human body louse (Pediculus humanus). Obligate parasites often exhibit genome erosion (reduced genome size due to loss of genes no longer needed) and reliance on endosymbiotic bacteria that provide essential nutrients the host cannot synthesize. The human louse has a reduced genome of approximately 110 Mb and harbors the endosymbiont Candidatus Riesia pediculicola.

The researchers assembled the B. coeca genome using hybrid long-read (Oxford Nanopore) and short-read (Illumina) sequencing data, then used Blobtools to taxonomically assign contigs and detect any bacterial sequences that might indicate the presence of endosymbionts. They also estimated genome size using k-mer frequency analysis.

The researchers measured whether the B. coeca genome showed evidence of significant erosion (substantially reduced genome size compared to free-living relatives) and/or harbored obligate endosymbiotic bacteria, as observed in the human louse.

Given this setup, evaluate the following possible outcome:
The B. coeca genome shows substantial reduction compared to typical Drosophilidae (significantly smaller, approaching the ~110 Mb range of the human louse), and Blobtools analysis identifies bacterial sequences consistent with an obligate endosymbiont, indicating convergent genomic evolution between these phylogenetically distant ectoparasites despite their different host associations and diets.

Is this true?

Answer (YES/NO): NO